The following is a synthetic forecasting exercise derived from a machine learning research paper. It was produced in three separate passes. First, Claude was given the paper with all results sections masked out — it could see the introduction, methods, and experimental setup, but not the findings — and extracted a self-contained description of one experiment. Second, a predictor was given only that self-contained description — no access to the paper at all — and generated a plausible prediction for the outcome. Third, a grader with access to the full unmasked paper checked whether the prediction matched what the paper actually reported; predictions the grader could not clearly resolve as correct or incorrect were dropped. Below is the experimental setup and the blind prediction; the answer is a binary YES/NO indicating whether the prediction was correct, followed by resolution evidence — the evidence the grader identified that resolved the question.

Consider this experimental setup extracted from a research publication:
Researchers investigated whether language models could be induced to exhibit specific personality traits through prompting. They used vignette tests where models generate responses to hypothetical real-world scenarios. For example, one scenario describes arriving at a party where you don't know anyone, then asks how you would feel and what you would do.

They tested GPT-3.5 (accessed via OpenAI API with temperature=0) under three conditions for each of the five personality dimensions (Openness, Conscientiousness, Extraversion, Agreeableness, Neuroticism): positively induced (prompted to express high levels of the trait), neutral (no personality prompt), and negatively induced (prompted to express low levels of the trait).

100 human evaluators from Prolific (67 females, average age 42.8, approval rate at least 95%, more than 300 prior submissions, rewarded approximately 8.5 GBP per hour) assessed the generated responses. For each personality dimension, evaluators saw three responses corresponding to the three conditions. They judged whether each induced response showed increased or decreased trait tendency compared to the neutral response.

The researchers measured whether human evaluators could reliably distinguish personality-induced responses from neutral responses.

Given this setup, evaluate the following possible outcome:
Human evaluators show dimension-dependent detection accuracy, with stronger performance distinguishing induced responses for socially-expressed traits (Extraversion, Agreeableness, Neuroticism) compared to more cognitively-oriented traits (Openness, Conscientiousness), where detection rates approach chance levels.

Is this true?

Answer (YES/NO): NO